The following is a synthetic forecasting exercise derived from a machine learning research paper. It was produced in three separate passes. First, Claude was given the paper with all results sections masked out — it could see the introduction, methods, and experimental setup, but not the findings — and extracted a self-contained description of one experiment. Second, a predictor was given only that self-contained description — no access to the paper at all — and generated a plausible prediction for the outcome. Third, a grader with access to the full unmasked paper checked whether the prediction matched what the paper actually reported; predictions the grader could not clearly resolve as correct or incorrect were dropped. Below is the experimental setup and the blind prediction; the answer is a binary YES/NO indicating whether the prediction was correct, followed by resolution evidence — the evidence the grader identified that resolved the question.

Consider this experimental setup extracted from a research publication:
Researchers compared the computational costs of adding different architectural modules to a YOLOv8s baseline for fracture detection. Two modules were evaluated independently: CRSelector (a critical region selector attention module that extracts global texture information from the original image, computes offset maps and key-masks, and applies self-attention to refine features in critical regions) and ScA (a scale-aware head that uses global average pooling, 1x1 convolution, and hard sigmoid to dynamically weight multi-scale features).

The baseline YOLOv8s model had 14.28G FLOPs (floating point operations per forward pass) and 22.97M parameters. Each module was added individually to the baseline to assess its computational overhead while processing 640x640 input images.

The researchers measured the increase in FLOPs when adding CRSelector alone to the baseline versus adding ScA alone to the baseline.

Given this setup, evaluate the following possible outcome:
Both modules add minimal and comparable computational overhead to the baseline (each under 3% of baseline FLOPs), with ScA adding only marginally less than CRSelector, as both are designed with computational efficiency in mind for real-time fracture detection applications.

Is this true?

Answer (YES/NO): NO